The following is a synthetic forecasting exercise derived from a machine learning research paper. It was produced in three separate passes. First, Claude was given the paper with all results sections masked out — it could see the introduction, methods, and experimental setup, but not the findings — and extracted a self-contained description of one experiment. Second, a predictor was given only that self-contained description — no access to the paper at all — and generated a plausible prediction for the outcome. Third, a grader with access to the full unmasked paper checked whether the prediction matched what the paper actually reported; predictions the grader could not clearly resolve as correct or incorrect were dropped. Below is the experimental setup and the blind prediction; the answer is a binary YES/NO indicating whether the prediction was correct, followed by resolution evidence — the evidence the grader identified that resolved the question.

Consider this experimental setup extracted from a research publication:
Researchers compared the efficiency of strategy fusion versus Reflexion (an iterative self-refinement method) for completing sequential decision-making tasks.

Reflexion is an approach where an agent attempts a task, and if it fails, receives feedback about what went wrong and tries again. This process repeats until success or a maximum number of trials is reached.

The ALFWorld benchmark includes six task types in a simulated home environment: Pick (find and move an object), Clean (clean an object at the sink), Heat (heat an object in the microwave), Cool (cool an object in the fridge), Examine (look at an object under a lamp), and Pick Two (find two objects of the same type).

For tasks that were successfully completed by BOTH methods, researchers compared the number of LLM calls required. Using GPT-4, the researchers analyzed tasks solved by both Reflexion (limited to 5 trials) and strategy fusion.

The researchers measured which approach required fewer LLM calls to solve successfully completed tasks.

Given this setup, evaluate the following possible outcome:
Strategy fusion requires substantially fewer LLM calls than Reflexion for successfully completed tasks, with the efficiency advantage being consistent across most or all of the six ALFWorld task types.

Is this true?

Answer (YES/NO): YES